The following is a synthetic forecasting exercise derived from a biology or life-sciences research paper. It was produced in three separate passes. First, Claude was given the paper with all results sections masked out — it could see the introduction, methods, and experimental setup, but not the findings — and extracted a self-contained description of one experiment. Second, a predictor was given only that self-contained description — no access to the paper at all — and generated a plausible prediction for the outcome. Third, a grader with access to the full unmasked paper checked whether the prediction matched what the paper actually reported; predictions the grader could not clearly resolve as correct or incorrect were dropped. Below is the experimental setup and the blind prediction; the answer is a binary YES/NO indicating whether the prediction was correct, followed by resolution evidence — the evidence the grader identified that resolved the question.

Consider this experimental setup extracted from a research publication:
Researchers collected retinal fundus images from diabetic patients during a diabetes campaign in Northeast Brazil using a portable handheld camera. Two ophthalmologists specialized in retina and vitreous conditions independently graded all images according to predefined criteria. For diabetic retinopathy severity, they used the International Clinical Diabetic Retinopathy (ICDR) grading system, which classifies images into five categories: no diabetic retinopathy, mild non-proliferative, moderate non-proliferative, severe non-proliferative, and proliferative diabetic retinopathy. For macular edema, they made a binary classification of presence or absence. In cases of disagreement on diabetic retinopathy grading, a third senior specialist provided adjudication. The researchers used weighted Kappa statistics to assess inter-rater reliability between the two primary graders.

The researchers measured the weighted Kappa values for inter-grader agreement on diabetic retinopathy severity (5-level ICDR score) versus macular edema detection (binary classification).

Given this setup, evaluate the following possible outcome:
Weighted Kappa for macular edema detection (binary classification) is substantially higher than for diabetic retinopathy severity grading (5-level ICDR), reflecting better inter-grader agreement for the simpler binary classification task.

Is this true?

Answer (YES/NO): NO